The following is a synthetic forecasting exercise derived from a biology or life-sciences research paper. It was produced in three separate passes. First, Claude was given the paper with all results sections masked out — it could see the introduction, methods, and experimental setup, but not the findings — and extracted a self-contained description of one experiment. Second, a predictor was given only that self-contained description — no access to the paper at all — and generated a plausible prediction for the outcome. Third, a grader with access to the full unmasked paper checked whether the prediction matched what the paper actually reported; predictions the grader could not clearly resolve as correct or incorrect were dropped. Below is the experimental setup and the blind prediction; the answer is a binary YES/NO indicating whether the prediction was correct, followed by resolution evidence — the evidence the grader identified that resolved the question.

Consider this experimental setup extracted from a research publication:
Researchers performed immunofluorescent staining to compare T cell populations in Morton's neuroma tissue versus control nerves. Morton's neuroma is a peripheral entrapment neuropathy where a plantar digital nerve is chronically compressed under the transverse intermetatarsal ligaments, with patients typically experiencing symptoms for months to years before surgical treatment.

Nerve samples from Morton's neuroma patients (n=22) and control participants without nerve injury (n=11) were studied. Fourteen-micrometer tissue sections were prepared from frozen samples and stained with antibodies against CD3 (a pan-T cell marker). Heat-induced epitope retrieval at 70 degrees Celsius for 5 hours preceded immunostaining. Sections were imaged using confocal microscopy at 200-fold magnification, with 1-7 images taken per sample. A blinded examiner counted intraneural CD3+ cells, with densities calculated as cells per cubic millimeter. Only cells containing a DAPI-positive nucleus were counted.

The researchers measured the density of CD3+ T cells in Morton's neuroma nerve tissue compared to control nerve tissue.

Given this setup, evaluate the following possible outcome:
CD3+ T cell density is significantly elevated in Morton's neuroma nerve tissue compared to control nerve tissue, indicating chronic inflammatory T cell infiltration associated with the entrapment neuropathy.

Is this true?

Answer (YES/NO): YES